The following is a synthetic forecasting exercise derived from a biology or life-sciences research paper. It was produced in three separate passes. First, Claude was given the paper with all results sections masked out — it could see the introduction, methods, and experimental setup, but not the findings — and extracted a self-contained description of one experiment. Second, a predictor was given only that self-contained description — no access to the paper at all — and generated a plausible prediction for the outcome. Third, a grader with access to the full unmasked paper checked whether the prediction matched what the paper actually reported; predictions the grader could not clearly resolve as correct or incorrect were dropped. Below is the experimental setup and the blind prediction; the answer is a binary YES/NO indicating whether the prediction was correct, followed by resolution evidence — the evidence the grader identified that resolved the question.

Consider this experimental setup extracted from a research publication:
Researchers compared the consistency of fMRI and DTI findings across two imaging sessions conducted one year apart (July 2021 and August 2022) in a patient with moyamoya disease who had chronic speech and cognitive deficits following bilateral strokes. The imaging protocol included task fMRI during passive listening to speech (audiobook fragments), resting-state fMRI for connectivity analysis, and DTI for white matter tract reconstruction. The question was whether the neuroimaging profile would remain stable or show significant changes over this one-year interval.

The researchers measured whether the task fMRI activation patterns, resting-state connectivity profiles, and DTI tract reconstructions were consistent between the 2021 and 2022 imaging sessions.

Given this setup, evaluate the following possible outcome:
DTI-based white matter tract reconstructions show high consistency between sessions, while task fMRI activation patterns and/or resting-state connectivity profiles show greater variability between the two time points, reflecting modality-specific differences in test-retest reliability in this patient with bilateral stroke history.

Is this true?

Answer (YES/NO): NO